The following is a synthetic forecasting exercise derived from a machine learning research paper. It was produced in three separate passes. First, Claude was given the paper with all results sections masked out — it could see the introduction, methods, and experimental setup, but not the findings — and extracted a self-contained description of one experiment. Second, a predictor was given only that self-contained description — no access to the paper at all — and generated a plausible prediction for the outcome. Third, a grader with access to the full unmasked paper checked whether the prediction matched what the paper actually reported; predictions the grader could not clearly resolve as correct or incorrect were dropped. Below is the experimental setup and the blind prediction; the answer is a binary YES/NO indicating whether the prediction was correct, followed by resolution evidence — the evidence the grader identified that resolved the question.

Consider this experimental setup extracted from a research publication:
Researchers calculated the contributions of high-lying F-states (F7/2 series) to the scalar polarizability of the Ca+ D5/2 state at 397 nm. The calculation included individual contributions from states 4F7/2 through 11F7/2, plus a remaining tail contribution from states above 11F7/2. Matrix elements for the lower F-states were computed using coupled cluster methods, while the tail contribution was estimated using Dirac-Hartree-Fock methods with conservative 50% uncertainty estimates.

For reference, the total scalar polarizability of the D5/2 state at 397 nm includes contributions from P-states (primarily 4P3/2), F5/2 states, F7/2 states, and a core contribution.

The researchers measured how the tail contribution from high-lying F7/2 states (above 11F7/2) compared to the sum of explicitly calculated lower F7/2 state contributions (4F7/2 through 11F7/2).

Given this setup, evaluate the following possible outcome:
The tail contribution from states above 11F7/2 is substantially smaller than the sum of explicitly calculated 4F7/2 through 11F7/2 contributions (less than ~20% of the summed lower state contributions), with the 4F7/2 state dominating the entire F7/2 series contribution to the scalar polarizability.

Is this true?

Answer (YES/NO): NO